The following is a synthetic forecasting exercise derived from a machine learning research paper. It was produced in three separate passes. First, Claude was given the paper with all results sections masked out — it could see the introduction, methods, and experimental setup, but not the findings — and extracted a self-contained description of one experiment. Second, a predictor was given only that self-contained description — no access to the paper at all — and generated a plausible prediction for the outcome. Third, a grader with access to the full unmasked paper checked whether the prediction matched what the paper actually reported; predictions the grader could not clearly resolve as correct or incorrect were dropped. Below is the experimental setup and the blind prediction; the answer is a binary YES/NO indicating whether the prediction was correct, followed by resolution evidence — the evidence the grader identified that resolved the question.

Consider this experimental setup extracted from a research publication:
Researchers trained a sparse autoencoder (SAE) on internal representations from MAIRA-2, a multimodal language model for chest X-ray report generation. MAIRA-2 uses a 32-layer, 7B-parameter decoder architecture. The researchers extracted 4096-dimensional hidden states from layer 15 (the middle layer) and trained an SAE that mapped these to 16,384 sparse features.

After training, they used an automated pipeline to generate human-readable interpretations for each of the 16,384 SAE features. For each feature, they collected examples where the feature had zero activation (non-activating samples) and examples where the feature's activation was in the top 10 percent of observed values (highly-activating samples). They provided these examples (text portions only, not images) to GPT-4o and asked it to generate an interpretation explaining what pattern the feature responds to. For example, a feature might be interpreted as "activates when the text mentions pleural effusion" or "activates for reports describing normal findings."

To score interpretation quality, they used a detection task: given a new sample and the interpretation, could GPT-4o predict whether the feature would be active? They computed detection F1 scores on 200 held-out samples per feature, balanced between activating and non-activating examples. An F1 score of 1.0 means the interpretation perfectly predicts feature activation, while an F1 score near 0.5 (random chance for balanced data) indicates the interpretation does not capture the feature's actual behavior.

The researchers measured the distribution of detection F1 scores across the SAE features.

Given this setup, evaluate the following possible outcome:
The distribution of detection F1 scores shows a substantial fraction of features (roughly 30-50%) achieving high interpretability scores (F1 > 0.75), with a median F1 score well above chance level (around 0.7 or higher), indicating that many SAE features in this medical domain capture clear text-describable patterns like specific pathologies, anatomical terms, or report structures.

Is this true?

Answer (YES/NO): NO